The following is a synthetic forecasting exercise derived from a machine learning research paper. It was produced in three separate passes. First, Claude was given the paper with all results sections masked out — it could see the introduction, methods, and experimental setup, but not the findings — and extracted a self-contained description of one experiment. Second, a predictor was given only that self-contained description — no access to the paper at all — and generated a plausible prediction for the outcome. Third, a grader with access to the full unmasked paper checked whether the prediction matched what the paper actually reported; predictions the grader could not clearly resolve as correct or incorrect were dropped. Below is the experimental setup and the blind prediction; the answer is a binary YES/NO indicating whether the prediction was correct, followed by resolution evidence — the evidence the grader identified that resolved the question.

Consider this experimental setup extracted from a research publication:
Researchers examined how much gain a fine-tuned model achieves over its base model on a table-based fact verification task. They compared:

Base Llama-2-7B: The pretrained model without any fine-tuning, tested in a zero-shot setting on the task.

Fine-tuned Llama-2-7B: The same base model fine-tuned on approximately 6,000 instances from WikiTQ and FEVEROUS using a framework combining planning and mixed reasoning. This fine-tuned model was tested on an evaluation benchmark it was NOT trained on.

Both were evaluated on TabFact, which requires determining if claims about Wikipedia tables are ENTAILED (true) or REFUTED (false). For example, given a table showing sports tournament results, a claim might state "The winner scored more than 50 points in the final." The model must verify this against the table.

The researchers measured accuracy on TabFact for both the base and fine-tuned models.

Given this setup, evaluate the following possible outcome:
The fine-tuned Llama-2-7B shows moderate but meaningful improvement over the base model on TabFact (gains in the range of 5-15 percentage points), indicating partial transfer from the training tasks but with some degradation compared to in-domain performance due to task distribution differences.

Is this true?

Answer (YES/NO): NO